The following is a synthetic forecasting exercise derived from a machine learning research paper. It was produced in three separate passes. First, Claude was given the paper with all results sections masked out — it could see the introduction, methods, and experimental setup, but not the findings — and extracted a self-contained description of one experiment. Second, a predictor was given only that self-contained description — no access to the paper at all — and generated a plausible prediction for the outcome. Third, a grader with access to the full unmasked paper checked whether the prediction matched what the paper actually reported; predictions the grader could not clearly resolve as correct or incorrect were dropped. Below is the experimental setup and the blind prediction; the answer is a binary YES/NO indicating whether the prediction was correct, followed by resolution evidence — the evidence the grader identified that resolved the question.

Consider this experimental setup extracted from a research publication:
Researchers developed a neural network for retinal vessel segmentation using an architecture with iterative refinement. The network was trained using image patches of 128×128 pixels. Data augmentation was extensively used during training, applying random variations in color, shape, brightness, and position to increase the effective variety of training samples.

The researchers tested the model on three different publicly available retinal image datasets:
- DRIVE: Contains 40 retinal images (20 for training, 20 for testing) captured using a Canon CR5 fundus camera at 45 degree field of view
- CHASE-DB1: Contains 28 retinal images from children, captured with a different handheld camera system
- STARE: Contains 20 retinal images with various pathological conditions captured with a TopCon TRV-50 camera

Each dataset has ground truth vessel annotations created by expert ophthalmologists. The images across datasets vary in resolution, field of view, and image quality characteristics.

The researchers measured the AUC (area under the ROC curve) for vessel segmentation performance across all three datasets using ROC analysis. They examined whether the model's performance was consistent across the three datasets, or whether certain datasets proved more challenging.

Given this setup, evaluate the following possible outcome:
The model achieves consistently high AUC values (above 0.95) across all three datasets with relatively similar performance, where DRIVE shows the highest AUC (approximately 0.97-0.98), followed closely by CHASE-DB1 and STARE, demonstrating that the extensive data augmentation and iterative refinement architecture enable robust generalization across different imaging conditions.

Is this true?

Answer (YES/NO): NO